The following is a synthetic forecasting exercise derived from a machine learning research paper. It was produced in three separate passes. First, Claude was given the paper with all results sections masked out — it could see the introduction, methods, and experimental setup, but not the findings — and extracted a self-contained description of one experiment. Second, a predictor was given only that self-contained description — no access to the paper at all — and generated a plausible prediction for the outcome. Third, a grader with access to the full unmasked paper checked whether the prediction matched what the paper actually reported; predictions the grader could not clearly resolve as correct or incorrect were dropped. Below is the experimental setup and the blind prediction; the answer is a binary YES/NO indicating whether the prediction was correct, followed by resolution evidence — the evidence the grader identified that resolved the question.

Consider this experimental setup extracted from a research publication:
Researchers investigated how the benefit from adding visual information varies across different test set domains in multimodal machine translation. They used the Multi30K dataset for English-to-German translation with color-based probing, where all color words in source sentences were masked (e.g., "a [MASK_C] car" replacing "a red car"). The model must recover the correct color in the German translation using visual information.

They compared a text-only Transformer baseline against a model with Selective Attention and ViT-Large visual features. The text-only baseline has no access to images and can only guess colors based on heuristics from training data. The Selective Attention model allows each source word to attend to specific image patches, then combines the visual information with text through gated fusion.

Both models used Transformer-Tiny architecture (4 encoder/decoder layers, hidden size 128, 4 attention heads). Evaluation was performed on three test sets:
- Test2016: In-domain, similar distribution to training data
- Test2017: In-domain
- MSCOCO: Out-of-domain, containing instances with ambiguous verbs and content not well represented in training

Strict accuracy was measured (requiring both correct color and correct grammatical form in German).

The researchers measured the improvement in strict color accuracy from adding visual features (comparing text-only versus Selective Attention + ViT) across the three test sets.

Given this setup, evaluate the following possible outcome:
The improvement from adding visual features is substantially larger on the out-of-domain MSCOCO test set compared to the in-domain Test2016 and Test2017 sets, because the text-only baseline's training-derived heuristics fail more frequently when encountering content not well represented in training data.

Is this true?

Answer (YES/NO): NO